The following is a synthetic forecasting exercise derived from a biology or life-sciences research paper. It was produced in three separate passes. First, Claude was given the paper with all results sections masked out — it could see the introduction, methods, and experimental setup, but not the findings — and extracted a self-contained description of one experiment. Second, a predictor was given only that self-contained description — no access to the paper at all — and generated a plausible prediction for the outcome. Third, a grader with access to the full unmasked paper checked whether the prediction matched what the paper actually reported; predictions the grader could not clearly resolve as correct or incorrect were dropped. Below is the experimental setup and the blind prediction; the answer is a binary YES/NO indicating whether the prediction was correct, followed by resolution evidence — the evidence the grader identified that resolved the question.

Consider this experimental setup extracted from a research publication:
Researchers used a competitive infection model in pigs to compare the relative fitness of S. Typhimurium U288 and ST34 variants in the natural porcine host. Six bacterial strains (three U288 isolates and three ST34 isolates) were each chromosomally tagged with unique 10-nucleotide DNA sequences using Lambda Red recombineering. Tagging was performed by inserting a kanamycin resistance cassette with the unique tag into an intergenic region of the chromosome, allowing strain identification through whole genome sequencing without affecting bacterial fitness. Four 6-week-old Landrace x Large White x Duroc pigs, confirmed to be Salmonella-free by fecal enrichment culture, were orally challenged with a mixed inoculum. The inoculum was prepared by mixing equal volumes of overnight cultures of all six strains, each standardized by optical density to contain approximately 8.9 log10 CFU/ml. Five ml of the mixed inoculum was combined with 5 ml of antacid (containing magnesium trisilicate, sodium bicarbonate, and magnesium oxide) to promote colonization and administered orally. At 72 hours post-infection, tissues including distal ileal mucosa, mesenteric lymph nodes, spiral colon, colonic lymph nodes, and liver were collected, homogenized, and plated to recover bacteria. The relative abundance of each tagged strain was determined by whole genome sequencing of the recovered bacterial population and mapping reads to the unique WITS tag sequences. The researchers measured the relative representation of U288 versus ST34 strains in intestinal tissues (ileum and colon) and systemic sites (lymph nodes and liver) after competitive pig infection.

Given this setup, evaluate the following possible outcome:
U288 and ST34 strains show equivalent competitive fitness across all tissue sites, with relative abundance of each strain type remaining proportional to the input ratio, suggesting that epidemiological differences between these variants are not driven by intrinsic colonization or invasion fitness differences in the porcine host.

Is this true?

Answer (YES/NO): NO